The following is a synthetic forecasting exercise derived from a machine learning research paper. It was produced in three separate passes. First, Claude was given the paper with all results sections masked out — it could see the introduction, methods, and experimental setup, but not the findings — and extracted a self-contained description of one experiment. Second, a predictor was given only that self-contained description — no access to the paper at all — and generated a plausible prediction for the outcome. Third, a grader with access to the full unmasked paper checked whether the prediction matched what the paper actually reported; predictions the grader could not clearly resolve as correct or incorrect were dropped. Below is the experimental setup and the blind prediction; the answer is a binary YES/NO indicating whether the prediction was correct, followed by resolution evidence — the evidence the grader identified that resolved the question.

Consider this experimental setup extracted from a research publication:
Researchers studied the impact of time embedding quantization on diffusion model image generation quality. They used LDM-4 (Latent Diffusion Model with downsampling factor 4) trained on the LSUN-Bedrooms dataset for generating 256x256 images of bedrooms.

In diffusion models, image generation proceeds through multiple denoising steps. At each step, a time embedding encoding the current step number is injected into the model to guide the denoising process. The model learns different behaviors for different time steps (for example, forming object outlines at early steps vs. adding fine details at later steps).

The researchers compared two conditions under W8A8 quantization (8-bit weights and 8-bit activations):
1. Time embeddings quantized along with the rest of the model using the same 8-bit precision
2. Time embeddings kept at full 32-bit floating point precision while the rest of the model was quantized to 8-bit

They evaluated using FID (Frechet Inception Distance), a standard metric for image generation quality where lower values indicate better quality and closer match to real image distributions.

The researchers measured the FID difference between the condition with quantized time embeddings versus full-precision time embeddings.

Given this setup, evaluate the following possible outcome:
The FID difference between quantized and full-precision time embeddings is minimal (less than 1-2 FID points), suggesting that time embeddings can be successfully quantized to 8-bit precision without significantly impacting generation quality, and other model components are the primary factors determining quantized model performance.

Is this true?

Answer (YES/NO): NO